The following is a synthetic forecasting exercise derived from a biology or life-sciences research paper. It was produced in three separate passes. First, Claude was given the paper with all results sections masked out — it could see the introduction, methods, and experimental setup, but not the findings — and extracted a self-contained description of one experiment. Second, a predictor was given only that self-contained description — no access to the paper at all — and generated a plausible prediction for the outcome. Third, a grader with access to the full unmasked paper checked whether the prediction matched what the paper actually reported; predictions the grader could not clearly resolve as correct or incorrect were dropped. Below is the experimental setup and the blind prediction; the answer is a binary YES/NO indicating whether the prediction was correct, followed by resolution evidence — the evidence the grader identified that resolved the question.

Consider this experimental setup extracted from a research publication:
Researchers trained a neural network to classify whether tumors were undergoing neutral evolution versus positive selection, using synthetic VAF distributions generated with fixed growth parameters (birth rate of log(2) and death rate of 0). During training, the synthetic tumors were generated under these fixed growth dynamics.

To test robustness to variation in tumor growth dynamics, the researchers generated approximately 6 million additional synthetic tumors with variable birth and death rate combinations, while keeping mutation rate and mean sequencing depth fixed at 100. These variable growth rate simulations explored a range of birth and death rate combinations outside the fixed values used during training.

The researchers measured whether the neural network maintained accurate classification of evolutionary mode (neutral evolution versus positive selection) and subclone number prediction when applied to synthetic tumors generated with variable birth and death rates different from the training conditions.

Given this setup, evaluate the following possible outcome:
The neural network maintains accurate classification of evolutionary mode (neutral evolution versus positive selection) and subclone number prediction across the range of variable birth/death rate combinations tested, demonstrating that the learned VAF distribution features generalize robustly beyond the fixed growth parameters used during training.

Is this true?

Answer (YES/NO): YES